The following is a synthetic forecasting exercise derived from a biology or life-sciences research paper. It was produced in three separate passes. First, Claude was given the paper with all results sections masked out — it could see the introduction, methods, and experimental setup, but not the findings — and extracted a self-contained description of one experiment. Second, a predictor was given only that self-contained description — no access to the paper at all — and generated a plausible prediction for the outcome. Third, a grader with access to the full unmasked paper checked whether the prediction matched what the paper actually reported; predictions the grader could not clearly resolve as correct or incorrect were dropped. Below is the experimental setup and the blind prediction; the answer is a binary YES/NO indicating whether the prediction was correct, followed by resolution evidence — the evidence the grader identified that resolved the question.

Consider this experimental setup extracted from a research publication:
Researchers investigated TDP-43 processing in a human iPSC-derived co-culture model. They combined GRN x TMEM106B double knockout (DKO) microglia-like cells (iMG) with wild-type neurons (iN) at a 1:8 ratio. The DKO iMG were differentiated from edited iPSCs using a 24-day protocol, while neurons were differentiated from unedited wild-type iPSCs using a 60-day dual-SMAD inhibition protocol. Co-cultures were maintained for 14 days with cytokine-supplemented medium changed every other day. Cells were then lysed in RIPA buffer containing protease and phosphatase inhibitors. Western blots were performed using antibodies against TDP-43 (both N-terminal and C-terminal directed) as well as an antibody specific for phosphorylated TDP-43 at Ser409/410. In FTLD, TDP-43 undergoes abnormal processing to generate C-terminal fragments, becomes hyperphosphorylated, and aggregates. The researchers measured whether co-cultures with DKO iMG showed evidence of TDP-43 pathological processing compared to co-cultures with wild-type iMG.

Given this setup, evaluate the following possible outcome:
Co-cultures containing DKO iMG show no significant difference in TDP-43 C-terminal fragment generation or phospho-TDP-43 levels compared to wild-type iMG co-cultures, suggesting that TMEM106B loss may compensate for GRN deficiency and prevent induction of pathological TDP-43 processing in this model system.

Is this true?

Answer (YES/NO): NO